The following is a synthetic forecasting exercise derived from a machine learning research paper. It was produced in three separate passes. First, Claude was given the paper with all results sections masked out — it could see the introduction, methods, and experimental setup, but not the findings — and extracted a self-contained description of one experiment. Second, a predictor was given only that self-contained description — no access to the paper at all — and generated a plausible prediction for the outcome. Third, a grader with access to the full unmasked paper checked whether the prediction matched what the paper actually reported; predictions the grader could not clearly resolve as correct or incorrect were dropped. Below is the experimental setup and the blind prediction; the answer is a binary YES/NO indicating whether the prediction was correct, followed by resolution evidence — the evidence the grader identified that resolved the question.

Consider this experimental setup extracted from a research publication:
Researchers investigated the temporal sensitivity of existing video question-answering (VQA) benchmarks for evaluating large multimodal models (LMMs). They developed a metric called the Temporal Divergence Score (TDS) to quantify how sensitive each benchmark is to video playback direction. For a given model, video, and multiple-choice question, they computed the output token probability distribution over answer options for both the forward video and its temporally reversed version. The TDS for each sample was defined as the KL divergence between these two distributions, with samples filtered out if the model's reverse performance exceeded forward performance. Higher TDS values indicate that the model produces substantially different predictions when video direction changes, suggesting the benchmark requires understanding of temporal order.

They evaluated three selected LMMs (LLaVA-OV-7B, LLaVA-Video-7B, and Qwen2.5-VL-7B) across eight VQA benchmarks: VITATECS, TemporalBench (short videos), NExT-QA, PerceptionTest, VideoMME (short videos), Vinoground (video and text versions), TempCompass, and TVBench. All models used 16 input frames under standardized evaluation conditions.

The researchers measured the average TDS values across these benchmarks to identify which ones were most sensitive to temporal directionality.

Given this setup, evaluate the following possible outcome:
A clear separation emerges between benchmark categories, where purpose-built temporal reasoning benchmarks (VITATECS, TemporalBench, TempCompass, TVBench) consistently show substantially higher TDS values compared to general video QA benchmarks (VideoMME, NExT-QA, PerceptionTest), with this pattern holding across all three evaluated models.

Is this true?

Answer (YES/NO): NO